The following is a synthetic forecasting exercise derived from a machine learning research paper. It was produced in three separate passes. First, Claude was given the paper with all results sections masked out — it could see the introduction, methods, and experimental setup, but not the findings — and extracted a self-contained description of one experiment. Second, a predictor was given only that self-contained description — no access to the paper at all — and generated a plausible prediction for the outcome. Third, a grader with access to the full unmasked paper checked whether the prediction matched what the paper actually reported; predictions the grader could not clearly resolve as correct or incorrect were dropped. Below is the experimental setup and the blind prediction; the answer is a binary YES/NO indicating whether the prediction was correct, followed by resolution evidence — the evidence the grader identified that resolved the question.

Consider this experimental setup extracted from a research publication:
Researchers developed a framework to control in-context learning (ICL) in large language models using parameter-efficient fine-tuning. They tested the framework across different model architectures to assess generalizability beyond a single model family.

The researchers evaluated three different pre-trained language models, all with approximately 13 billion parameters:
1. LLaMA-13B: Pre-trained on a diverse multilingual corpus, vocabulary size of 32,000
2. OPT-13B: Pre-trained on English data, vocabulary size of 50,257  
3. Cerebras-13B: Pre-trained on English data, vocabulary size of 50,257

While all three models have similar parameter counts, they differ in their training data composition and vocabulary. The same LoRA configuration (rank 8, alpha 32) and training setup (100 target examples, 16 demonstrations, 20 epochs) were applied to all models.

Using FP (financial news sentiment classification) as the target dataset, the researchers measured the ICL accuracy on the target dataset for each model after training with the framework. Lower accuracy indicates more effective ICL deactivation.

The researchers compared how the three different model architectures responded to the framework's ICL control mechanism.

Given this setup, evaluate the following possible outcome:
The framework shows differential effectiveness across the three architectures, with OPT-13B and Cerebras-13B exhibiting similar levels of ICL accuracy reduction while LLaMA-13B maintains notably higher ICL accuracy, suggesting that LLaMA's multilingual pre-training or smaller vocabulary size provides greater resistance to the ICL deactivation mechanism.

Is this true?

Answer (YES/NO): NO